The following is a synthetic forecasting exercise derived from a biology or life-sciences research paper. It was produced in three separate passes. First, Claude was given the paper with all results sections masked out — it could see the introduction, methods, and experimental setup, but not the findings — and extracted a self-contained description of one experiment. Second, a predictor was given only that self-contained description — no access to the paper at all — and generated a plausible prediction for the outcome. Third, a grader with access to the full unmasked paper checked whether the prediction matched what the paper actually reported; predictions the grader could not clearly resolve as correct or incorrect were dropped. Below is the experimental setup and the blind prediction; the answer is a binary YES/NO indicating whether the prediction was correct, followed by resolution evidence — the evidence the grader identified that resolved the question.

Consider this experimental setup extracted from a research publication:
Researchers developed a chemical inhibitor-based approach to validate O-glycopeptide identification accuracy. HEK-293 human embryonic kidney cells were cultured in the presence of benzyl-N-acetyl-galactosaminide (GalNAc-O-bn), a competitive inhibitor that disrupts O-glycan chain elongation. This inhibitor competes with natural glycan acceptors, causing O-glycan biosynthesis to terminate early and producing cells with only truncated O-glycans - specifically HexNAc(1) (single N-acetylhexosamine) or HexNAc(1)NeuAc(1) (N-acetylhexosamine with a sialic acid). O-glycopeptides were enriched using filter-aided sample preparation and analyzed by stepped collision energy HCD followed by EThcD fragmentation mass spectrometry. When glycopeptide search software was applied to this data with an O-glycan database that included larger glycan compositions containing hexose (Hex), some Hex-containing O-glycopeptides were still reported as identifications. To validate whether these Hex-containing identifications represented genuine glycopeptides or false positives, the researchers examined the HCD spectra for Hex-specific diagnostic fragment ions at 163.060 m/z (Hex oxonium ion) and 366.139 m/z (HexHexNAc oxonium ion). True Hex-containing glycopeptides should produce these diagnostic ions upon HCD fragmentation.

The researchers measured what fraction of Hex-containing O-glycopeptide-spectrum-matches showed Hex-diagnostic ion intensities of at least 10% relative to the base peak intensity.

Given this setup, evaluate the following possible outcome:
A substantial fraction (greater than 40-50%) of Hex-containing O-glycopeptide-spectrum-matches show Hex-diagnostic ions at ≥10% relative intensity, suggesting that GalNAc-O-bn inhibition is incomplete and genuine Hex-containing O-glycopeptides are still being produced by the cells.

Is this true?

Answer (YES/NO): YES